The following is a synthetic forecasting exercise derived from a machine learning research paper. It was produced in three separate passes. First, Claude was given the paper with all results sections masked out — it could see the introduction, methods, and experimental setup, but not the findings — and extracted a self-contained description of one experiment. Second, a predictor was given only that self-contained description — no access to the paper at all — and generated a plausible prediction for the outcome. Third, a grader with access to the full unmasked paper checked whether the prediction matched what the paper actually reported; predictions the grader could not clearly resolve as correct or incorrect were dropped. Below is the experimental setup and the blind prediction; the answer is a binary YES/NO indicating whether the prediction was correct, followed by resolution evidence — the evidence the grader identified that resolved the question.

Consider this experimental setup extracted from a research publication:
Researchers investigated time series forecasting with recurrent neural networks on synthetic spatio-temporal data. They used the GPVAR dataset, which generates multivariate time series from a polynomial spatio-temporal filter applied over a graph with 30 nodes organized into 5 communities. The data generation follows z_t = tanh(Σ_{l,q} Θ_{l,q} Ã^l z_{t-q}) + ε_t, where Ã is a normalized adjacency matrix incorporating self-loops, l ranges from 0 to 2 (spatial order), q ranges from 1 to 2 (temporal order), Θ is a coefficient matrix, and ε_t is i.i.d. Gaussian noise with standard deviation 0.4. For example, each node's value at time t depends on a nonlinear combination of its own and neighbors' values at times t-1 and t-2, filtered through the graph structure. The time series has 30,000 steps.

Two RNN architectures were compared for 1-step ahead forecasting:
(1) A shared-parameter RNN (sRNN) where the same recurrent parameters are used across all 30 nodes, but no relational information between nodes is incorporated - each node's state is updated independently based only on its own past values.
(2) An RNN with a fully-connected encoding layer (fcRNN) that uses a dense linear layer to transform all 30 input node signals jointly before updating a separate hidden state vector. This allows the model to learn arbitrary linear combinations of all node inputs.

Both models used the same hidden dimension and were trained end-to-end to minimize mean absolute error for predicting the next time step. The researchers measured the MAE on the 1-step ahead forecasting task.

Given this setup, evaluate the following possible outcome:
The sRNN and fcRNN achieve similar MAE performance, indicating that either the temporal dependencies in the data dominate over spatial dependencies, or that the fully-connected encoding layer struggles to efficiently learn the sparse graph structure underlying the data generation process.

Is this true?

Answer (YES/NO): NO